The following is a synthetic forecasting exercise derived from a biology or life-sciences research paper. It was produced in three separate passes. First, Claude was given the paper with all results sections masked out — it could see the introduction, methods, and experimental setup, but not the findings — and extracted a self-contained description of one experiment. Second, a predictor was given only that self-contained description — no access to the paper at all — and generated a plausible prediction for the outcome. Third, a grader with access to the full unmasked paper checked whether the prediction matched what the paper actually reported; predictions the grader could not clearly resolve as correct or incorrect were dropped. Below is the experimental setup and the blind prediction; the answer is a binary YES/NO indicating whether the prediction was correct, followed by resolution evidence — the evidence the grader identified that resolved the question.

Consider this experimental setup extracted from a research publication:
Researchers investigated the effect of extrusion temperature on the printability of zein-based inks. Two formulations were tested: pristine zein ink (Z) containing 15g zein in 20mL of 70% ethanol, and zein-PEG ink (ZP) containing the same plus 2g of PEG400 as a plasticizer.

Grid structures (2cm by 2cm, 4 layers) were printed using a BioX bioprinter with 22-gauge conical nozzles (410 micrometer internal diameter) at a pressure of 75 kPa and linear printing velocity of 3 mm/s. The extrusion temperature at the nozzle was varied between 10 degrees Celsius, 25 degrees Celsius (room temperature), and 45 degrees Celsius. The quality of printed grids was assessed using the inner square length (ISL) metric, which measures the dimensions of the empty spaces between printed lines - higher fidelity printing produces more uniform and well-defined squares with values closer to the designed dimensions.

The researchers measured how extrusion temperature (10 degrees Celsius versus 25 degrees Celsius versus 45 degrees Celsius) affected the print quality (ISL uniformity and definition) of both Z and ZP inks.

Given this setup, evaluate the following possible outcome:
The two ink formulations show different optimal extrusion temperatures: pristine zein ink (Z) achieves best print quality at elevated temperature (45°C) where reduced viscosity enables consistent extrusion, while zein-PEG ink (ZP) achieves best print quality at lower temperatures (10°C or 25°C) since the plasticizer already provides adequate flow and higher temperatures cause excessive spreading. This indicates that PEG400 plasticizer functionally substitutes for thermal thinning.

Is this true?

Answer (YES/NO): YES